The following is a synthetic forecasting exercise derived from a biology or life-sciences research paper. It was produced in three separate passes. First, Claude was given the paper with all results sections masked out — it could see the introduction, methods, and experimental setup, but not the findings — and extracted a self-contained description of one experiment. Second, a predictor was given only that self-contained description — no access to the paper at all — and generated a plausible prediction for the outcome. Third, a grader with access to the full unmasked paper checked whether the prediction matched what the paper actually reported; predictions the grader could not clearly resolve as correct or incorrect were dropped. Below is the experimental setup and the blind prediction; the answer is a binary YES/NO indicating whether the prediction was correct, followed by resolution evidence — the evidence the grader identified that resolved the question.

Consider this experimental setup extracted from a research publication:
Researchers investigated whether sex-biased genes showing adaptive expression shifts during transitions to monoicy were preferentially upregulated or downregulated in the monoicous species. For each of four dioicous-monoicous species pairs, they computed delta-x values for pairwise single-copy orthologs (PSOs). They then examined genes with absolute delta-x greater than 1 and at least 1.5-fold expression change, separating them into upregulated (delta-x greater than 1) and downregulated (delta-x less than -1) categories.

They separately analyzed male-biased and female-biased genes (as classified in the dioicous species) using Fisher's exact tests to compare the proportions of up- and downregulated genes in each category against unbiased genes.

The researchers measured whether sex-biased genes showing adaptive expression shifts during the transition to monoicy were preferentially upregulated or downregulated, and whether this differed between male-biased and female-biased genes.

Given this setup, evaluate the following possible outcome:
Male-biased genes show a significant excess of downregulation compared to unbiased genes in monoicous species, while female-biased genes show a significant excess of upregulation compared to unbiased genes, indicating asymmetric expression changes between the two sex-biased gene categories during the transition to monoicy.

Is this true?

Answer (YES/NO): NO